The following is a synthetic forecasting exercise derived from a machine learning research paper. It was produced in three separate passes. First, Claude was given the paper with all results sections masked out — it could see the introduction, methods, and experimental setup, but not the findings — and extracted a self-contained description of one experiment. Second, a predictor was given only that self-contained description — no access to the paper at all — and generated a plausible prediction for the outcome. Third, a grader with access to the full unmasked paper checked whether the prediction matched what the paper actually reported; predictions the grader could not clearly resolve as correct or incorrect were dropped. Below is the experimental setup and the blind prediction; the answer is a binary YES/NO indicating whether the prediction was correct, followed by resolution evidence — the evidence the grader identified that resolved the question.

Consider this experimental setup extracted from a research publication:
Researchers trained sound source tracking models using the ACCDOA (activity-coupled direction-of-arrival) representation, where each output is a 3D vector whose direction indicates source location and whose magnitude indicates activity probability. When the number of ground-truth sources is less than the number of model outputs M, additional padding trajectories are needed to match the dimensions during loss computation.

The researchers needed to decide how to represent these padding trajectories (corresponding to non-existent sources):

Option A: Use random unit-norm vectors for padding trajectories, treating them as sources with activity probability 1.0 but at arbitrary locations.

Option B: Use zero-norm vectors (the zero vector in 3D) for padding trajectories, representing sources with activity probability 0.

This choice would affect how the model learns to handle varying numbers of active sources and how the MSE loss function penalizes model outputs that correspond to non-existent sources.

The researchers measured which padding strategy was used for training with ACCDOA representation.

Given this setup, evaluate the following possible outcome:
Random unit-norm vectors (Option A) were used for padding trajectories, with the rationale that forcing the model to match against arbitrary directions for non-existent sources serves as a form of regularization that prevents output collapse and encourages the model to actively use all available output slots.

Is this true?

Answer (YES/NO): NO